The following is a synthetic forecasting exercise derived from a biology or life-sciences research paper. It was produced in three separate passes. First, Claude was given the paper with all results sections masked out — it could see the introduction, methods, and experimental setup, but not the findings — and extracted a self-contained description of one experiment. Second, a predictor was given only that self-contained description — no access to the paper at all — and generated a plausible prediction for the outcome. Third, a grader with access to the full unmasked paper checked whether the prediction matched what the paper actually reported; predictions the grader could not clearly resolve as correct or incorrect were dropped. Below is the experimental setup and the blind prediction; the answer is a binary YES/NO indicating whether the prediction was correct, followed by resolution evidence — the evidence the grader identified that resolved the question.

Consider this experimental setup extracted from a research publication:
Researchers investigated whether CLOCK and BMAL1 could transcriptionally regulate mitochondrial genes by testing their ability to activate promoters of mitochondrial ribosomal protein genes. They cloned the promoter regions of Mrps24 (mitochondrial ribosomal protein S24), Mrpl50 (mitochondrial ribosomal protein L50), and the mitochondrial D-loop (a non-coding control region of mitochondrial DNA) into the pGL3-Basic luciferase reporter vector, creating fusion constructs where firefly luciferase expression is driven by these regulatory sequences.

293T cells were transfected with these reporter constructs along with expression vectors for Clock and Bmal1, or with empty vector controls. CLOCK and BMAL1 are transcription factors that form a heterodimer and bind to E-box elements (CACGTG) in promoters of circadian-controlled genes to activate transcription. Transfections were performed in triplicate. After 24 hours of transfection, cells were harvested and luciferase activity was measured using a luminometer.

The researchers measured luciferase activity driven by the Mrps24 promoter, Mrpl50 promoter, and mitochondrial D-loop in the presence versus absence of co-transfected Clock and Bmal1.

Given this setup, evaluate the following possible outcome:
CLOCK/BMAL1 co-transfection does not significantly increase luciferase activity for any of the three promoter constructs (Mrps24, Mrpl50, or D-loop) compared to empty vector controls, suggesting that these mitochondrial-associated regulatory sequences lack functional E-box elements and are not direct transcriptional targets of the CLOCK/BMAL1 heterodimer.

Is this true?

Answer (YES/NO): NO